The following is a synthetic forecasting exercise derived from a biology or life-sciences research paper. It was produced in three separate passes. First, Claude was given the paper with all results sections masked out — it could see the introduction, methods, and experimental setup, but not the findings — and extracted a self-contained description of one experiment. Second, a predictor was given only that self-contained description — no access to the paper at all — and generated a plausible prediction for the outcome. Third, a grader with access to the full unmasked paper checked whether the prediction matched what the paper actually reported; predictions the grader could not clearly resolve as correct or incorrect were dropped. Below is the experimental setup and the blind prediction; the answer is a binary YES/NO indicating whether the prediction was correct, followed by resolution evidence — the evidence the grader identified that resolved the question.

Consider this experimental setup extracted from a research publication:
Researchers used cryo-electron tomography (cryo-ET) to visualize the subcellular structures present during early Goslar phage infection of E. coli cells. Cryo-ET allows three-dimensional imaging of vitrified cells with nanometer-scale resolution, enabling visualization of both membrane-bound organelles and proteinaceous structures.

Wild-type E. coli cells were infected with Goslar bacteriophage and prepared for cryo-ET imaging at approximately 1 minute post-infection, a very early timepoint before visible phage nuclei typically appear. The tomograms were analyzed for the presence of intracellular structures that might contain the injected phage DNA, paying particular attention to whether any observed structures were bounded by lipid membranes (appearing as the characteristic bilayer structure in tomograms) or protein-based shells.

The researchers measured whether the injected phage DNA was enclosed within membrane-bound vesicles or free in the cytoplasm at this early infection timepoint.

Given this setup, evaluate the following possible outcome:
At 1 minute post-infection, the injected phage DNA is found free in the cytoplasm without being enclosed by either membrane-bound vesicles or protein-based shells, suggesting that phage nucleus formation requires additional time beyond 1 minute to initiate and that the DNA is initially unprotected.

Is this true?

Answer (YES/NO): NO